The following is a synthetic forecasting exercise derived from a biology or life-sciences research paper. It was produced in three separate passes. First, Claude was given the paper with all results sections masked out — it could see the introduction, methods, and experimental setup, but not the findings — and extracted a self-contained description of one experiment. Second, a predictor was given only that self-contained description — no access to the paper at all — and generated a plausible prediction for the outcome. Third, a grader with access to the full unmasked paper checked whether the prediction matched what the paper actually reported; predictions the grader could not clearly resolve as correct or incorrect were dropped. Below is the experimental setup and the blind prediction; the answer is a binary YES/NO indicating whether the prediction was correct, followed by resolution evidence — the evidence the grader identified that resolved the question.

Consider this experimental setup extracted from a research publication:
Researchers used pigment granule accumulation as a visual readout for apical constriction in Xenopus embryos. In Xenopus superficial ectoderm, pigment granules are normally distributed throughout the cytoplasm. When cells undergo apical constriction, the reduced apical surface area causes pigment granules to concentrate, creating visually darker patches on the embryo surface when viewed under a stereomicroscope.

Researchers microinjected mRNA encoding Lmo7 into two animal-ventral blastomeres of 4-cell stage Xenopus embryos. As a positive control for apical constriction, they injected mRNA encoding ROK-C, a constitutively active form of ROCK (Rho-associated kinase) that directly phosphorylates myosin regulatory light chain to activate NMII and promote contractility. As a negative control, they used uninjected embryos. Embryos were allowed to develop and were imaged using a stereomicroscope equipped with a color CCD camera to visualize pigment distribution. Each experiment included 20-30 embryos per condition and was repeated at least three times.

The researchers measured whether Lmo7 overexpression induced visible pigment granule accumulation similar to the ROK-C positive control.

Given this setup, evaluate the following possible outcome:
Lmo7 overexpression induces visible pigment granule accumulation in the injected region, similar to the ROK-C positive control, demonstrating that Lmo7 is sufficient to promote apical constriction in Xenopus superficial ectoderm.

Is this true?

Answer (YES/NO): YES